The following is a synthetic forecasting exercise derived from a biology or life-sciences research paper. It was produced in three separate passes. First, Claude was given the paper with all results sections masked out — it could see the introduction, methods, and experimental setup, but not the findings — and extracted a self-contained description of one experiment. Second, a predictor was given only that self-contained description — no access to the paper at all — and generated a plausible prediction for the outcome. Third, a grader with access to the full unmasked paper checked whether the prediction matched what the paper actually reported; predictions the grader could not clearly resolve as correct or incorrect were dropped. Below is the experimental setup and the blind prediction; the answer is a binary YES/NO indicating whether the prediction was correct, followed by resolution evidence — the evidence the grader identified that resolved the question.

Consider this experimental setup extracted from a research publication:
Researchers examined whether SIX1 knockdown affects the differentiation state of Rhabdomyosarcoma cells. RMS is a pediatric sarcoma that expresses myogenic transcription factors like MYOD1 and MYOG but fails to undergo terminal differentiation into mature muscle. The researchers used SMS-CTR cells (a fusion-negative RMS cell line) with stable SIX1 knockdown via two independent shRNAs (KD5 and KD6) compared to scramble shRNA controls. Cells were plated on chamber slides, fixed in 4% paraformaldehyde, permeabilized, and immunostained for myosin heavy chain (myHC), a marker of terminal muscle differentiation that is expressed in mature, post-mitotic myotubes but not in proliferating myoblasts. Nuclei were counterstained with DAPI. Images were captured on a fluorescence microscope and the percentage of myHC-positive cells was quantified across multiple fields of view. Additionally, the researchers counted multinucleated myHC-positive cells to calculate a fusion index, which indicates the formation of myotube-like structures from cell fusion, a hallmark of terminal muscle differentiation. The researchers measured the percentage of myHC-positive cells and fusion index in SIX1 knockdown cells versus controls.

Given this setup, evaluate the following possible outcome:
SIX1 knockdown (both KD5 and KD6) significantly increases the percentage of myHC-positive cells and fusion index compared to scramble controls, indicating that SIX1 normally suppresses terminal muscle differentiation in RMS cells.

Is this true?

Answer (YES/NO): YES